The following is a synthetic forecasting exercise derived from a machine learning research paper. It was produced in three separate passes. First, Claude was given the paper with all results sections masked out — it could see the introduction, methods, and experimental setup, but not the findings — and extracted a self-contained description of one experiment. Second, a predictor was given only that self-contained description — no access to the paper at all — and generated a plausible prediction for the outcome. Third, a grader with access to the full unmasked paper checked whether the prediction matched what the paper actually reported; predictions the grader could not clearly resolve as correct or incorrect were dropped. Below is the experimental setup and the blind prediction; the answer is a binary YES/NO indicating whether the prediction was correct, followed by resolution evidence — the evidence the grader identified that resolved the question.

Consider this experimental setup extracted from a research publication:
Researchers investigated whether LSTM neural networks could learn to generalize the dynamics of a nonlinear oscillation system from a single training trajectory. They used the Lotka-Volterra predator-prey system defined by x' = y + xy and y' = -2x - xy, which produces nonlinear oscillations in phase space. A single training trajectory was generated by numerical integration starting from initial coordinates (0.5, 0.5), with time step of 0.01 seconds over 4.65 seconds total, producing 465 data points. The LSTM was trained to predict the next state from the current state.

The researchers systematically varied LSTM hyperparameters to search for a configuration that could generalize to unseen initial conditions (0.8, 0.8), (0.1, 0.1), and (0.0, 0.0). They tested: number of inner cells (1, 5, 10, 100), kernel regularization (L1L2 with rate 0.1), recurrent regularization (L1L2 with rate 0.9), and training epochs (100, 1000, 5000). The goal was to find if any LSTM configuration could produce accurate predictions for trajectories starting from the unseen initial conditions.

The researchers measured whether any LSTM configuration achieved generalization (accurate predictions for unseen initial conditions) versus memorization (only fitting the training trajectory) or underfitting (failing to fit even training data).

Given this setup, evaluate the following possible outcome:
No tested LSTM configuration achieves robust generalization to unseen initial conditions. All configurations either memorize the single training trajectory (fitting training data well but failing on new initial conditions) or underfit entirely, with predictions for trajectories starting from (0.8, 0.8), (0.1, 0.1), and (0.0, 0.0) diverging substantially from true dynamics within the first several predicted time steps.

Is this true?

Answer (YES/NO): YES